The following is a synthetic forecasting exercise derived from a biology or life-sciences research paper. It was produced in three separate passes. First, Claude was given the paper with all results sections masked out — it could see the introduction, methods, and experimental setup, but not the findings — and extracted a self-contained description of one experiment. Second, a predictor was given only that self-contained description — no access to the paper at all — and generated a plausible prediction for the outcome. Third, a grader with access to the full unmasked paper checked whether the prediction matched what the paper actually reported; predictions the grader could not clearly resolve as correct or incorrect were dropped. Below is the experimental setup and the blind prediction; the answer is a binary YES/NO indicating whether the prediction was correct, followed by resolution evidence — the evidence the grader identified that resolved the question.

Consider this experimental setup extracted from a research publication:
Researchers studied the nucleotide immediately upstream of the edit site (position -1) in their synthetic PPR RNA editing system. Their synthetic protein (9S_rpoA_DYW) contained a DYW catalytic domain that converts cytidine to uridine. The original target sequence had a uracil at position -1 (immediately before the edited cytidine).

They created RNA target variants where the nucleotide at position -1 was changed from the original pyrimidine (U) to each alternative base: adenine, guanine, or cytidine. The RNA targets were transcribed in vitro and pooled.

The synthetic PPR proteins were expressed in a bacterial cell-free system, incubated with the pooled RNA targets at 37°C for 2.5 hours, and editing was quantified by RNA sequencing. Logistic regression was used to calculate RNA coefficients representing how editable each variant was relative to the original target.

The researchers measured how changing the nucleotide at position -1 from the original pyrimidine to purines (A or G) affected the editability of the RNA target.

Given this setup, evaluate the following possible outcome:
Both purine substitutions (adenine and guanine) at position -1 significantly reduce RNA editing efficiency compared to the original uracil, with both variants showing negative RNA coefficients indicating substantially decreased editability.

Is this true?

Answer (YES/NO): YES